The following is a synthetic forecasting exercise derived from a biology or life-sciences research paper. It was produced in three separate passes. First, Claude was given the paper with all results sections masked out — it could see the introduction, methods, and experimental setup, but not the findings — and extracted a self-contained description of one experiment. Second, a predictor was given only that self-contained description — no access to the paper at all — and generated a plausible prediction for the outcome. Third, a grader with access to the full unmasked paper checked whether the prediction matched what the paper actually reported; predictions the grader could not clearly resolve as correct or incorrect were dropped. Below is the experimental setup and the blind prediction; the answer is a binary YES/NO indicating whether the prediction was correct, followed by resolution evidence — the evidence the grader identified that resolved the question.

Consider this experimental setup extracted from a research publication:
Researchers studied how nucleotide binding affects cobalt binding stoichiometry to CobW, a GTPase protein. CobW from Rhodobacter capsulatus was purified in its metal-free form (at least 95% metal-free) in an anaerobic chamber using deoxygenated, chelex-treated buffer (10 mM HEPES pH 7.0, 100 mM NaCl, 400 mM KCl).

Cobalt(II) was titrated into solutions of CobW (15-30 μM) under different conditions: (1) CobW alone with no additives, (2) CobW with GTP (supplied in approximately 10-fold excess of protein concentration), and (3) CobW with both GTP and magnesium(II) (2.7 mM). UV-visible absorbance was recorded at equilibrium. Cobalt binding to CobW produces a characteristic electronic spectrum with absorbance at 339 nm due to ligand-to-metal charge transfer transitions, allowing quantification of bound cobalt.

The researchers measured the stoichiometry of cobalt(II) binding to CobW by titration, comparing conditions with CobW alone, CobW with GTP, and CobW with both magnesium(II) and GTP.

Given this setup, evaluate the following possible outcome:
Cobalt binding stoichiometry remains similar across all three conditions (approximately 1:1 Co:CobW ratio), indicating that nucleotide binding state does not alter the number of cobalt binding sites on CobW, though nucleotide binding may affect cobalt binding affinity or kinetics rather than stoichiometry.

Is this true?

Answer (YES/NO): NO